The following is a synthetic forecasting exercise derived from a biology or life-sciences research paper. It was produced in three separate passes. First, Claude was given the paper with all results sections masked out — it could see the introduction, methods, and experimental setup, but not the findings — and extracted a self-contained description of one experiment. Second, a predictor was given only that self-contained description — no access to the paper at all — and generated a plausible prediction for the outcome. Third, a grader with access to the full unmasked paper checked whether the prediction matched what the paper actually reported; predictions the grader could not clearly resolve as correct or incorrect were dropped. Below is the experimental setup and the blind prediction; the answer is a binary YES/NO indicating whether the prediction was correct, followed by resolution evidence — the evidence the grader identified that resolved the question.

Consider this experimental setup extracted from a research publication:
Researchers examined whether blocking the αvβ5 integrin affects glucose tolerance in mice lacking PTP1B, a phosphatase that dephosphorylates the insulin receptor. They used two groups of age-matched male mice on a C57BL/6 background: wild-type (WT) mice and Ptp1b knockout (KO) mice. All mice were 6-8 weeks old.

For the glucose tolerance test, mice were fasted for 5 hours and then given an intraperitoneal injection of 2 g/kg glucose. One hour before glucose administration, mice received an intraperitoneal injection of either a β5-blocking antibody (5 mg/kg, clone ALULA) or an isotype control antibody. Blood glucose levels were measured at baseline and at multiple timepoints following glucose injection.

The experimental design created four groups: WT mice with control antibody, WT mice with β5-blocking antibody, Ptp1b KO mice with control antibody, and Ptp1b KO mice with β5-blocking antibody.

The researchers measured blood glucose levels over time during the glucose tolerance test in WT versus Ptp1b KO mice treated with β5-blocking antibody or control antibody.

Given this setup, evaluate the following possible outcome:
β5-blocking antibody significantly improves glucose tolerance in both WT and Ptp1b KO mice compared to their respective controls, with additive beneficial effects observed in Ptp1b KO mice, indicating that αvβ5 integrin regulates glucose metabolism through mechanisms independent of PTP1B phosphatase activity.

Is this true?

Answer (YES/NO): NO